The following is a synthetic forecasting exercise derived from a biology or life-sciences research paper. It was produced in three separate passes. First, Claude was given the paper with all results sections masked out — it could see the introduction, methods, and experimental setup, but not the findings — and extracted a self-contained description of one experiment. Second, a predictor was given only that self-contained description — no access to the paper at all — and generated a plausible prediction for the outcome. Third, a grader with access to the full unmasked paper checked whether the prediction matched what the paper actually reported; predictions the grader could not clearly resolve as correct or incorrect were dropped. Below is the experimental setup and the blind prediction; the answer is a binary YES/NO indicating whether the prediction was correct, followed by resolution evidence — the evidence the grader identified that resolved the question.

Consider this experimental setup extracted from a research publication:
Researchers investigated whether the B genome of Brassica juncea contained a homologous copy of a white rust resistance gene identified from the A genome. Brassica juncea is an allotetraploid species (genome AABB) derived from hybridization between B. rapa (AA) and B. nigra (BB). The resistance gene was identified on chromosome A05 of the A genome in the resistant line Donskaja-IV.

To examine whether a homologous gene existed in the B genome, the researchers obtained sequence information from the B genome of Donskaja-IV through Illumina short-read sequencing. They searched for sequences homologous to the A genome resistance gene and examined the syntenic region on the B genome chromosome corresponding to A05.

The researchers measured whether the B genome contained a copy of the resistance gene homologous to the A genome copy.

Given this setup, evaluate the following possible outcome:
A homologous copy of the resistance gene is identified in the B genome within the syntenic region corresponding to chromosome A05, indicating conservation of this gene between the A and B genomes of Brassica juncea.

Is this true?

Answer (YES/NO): NO